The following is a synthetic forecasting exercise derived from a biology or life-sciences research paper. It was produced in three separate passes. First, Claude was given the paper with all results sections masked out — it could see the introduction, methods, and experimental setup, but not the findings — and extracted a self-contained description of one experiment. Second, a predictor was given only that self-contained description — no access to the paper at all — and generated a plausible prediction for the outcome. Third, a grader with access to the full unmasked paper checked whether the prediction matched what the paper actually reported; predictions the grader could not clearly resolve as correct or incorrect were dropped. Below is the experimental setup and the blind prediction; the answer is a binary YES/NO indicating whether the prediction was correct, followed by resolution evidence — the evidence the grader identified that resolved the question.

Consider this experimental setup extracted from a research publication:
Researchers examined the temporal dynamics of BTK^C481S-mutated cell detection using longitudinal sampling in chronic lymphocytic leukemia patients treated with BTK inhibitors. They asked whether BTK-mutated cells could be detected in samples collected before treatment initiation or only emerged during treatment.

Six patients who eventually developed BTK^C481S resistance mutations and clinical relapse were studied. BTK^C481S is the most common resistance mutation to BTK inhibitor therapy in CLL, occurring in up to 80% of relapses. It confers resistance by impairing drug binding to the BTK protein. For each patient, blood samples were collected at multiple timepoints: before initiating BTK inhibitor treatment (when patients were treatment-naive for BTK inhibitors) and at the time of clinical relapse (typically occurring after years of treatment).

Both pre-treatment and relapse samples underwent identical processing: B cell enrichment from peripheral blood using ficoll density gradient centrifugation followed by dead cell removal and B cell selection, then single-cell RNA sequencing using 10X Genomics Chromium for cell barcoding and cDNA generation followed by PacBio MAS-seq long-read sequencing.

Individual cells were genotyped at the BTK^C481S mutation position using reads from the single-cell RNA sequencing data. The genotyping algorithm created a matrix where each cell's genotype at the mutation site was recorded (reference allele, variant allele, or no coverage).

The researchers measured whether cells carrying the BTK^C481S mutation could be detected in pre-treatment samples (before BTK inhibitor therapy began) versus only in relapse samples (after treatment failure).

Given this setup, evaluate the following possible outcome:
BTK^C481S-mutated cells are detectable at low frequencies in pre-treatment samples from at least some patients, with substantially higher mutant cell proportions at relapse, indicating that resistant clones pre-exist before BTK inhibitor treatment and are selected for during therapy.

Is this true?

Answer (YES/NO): NO